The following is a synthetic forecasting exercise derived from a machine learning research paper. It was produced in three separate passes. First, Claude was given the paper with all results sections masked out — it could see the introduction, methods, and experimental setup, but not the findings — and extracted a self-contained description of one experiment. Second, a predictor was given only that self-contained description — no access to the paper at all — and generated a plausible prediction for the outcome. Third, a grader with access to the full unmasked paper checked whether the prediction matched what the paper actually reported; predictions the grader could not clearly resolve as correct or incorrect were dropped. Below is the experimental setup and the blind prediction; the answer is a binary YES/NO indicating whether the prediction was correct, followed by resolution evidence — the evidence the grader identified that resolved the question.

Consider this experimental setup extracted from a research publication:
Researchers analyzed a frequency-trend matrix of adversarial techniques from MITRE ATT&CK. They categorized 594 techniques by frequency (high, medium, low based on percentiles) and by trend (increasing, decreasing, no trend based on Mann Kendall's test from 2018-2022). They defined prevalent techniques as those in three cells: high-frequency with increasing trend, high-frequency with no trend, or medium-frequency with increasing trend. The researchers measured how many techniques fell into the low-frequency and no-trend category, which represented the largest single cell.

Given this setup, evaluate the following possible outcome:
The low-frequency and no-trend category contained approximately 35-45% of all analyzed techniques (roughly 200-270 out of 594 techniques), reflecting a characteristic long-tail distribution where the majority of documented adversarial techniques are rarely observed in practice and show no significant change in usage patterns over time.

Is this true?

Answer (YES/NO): NO